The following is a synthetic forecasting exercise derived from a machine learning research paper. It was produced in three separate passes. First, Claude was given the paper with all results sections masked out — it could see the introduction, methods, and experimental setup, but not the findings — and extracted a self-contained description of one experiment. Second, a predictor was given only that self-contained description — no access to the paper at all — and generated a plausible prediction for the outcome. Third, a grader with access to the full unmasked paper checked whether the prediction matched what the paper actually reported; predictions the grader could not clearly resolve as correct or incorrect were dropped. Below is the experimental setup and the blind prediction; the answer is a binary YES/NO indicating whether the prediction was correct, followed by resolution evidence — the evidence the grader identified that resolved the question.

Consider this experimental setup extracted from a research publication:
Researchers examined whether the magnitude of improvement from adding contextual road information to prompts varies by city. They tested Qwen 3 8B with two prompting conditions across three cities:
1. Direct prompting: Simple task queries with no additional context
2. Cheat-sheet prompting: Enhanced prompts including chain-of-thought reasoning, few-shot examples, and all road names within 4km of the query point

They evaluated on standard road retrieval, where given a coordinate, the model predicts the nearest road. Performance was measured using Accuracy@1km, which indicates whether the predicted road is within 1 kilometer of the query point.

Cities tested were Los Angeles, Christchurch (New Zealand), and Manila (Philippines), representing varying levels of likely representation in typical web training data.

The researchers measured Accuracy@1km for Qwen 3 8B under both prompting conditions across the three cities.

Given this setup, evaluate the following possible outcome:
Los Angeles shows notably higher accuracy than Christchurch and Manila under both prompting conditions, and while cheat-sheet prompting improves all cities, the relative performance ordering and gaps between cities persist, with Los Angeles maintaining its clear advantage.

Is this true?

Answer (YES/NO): NO